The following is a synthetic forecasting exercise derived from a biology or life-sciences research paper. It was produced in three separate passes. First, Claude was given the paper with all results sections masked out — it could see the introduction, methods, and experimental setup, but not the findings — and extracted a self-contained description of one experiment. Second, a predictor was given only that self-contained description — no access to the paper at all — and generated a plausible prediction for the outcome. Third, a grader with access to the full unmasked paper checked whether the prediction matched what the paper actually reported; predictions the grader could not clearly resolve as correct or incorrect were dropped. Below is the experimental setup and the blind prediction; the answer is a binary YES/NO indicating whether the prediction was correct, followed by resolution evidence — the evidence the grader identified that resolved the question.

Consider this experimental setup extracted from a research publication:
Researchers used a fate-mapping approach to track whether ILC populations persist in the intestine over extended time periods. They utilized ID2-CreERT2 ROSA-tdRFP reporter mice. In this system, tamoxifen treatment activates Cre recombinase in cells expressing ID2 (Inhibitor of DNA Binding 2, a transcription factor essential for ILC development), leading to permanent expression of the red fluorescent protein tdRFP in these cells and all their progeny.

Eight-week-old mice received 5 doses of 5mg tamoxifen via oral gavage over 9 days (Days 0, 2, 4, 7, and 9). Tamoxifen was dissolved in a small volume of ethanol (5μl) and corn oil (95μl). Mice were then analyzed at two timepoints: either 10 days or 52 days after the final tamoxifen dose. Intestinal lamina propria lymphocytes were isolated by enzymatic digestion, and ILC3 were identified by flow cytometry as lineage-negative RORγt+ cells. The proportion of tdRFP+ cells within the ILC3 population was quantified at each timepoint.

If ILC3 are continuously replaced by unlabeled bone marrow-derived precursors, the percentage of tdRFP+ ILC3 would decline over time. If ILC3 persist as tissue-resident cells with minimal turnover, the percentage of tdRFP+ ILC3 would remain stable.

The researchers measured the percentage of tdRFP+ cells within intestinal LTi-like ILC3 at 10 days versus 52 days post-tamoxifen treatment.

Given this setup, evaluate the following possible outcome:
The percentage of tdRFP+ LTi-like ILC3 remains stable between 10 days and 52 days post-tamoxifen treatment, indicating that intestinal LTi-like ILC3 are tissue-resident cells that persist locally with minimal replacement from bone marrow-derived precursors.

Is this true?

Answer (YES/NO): NO